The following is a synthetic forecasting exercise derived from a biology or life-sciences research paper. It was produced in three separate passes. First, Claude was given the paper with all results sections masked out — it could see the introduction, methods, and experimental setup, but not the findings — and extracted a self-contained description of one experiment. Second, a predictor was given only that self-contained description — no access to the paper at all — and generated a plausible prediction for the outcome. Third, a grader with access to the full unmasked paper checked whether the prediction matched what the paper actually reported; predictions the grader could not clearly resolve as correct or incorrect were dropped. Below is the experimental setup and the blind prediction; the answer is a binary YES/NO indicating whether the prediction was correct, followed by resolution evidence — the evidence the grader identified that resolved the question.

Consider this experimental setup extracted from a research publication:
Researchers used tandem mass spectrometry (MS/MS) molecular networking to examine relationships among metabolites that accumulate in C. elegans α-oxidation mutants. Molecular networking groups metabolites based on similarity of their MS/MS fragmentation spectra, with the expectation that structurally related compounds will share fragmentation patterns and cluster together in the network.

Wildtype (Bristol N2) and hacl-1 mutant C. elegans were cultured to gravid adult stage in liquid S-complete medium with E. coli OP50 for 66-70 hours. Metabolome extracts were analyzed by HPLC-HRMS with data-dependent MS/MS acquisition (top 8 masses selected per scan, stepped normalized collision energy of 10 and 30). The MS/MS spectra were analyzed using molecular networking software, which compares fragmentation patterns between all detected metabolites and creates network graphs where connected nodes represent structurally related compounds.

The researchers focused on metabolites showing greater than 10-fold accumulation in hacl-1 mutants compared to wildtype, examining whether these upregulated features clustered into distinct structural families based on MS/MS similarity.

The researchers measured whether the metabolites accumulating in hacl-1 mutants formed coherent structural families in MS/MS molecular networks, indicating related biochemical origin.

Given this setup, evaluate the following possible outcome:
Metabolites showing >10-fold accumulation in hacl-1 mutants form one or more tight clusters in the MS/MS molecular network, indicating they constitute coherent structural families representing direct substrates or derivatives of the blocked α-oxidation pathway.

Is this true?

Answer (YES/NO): YES